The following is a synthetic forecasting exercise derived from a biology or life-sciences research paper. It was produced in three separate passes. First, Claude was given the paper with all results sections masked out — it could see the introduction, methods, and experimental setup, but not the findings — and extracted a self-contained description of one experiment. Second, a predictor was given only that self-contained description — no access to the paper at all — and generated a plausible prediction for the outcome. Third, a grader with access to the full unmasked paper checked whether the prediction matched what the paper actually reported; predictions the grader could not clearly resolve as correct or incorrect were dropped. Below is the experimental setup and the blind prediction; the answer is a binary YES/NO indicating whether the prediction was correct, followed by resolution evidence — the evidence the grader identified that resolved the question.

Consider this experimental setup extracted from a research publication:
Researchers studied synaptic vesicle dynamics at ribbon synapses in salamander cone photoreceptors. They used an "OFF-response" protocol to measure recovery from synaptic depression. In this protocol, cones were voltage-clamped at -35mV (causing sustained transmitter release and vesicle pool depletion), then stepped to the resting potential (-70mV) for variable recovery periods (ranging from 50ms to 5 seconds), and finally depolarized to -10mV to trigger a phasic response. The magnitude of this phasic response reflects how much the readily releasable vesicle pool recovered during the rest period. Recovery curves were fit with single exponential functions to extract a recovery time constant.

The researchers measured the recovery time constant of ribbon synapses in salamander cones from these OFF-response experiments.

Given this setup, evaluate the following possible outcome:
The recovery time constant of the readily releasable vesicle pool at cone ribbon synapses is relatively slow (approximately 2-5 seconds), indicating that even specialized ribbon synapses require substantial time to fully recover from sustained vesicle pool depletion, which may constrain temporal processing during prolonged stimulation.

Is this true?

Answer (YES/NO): NO